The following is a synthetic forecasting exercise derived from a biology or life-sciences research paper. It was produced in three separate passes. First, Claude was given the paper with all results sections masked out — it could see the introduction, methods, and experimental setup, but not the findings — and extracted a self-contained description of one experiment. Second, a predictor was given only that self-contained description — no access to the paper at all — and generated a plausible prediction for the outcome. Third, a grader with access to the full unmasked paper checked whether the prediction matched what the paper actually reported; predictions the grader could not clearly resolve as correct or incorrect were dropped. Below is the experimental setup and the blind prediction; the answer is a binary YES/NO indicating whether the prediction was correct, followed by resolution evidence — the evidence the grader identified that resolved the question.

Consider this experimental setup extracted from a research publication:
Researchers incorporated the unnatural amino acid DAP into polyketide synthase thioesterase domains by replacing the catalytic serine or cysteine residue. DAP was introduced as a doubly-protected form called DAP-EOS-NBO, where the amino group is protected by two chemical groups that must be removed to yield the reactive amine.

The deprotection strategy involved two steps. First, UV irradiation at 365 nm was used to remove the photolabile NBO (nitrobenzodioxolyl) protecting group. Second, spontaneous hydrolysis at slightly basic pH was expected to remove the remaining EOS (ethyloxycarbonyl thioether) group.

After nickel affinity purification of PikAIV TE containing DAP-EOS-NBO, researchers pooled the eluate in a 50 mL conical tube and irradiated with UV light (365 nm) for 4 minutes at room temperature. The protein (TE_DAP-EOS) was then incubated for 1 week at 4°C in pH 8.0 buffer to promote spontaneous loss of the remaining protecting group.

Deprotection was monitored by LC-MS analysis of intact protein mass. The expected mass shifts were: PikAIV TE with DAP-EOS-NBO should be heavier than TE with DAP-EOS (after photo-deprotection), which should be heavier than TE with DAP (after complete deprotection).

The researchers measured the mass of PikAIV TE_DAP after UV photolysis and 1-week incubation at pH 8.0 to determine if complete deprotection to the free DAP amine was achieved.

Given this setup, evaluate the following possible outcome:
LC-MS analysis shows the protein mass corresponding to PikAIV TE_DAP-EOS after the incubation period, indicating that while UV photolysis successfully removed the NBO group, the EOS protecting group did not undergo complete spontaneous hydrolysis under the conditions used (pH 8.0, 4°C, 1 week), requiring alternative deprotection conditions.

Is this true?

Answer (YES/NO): NO